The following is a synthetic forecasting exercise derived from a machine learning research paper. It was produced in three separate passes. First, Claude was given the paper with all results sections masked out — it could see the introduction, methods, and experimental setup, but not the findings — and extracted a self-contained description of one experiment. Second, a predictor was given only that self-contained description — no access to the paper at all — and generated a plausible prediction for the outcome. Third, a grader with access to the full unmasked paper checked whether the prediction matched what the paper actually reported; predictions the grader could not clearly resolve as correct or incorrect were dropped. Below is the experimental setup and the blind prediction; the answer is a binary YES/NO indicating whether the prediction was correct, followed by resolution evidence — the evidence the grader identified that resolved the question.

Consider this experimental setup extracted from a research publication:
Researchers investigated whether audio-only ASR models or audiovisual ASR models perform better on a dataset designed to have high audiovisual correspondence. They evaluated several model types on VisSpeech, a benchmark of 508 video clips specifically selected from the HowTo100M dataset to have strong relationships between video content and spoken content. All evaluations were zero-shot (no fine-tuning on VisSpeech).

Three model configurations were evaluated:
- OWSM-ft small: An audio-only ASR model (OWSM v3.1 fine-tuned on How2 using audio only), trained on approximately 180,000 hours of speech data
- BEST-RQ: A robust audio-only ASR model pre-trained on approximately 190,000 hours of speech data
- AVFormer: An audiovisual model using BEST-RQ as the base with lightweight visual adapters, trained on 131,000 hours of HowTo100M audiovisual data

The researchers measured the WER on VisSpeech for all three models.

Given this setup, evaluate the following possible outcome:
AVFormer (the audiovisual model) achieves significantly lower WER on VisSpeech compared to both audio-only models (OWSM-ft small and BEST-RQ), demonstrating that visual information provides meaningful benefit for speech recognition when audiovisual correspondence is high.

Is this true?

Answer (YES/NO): NO